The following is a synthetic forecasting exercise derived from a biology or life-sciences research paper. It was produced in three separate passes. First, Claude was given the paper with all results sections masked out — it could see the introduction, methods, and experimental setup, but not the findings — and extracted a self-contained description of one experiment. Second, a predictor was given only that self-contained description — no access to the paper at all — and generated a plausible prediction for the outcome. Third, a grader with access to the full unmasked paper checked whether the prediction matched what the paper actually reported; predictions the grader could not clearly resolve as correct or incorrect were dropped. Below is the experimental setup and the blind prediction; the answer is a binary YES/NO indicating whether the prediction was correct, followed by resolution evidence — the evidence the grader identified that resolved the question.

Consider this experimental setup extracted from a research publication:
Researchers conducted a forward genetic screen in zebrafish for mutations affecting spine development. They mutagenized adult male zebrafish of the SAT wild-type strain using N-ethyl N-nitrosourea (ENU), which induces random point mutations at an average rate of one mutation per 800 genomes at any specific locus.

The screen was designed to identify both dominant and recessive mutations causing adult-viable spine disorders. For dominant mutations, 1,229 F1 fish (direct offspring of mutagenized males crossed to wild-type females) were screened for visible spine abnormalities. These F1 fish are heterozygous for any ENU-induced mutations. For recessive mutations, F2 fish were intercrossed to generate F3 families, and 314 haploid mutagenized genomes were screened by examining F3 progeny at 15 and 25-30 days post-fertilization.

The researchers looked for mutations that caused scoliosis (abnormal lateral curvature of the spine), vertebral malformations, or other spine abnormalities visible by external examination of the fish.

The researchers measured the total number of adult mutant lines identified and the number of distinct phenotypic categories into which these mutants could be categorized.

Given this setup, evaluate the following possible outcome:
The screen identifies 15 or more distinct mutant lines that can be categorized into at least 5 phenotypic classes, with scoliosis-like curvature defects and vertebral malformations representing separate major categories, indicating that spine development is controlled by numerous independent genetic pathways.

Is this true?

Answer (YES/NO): YES